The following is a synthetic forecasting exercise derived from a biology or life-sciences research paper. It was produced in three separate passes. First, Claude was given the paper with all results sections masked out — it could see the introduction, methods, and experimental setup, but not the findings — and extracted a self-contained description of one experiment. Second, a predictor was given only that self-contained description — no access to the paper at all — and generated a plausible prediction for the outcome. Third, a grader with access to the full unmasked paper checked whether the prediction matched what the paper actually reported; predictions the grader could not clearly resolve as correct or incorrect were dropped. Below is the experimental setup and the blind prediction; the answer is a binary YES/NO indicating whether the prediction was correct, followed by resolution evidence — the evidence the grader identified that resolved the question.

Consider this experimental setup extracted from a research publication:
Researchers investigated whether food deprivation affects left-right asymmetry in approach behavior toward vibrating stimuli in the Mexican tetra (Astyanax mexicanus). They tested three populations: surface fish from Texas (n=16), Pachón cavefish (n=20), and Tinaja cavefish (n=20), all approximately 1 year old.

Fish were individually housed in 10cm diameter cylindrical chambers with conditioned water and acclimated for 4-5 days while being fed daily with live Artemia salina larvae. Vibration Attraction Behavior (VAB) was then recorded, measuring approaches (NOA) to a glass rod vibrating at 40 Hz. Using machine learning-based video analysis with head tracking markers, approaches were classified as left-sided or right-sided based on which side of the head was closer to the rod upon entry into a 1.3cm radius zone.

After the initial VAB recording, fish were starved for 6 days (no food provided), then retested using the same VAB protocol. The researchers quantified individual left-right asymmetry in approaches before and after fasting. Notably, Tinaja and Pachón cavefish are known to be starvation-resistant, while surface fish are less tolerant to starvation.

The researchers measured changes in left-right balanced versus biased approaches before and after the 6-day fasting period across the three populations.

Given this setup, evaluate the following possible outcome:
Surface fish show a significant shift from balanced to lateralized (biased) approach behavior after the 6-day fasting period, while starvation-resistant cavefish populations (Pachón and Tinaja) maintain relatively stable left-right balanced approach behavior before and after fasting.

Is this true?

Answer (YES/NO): NO